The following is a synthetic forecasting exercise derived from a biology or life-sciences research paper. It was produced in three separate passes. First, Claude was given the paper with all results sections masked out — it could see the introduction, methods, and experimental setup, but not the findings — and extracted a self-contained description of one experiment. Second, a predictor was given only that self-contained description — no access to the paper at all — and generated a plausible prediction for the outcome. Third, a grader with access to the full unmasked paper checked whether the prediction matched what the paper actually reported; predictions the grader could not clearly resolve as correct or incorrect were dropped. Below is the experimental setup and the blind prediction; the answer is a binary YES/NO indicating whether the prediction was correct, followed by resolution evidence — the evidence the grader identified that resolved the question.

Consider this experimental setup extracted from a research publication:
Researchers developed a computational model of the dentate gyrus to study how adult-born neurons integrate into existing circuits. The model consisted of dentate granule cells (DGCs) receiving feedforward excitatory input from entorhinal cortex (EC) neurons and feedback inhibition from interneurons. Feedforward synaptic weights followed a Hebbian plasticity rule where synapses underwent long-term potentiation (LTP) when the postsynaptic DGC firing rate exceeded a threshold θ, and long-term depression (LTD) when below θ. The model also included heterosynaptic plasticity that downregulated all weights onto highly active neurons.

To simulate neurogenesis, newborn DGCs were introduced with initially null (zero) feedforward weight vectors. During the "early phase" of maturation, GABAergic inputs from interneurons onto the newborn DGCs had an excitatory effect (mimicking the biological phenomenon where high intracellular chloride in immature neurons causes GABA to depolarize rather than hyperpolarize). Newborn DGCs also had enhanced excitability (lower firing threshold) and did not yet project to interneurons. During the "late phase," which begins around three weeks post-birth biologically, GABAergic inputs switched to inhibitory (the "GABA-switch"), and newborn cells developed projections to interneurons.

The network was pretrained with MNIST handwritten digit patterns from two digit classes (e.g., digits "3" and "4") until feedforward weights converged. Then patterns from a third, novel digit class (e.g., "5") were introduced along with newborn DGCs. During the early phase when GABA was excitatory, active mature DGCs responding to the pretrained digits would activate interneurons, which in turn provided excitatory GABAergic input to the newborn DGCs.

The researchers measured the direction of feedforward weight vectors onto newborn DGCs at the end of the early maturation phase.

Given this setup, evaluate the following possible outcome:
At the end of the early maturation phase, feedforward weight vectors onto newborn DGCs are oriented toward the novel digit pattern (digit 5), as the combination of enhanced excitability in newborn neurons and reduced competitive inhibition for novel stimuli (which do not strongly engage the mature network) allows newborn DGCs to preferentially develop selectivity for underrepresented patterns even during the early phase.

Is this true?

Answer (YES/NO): NO